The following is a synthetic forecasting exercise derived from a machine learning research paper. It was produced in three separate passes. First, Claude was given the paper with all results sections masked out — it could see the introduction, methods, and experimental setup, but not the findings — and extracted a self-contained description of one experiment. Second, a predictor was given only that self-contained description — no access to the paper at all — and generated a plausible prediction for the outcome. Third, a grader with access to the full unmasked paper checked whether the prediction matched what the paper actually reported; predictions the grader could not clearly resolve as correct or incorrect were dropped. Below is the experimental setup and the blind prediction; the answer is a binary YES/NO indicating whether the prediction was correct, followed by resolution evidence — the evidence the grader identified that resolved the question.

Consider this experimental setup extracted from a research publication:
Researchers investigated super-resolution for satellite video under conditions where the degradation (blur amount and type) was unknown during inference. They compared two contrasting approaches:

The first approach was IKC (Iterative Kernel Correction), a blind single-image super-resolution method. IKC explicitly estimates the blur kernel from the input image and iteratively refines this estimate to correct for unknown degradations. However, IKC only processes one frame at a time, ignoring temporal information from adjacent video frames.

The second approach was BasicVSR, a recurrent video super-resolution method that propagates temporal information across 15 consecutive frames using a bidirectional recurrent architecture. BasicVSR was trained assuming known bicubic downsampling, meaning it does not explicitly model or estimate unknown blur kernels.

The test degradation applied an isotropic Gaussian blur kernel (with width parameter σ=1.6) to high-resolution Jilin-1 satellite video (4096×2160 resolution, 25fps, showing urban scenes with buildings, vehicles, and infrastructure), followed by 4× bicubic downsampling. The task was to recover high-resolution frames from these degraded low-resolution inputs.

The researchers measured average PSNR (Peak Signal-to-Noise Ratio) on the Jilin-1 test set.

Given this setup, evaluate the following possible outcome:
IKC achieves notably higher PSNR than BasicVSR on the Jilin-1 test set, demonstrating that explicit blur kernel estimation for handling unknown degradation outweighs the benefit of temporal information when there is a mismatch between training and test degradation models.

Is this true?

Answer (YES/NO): YES